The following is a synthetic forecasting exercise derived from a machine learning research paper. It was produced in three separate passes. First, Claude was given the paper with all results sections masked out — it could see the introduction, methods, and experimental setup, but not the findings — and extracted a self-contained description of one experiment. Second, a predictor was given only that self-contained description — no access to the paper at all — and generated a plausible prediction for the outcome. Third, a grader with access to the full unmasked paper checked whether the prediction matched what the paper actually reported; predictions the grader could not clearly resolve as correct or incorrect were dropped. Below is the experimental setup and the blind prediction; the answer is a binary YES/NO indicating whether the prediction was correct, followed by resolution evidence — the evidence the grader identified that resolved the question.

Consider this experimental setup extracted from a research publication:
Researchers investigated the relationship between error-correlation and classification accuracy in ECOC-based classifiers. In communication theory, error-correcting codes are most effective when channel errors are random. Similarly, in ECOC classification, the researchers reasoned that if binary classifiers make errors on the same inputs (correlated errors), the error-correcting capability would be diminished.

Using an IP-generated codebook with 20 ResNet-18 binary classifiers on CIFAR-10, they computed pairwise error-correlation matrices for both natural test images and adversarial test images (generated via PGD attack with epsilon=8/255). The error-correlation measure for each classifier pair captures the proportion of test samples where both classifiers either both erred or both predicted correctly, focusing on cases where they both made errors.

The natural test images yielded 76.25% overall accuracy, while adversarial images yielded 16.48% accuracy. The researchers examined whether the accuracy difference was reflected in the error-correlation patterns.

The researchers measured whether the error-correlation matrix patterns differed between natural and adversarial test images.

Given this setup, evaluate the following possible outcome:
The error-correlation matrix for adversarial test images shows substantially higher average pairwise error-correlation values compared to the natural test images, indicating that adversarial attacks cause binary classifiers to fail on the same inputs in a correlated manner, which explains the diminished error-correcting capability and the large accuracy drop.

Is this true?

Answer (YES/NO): YES